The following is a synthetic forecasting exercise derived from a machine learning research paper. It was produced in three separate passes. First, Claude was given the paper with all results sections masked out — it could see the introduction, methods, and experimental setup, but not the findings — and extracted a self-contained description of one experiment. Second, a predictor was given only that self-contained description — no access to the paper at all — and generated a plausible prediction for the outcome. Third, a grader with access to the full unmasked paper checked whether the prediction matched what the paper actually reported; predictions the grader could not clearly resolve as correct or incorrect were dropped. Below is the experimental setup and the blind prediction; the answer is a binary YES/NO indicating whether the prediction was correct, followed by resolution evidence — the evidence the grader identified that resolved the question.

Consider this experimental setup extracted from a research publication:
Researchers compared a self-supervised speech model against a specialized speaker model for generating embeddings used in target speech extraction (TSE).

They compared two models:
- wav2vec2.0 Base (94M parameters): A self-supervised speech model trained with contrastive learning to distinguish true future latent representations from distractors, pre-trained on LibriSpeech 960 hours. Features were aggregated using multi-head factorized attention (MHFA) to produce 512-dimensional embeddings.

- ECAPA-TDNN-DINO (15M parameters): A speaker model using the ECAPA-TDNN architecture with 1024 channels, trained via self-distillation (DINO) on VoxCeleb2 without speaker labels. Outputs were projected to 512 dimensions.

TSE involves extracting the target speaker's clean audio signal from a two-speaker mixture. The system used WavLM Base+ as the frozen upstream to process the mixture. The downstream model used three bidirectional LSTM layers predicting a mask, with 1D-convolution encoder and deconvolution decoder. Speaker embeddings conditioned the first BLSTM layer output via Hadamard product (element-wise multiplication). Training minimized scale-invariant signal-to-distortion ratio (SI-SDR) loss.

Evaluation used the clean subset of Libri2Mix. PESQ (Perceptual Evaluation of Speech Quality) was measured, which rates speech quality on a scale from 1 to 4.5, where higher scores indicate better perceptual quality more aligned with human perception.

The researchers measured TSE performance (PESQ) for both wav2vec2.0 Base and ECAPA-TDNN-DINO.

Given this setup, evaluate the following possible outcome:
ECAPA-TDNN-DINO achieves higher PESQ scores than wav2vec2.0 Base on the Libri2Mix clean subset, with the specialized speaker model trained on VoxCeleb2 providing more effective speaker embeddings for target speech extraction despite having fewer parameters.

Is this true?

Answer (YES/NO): NO